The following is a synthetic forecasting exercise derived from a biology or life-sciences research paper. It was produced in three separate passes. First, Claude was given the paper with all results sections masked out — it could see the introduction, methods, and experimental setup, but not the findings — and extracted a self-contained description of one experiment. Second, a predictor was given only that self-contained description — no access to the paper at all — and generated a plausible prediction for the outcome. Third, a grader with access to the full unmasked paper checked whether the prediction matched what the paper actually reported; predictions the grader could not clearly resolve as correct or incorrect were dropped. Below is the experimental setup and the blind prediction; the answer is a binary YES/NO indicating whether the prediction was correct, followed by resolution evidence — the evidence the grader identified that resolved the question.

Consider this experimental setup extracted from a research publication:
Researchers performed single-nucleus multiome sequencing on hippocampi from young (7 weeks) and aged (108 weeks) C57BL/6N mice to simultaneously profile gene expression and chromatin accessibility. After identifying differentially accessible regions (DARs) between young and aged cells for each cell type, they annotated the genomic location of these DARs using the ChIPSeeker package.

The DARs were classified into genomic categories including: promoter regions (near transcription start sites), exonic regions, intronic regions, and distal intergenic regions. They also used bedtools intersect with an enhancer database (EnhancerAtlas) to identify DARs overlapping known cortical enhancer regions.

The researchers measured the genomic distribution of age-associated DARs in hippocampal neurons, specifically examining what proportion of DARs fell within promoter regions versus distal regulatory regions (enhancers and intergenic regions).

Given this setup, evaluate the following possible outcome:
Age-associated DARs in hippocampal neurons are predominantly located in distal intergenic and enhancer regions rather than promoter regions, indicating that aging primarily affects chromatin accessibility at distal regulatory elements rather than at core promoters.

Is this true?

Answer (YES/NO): NO